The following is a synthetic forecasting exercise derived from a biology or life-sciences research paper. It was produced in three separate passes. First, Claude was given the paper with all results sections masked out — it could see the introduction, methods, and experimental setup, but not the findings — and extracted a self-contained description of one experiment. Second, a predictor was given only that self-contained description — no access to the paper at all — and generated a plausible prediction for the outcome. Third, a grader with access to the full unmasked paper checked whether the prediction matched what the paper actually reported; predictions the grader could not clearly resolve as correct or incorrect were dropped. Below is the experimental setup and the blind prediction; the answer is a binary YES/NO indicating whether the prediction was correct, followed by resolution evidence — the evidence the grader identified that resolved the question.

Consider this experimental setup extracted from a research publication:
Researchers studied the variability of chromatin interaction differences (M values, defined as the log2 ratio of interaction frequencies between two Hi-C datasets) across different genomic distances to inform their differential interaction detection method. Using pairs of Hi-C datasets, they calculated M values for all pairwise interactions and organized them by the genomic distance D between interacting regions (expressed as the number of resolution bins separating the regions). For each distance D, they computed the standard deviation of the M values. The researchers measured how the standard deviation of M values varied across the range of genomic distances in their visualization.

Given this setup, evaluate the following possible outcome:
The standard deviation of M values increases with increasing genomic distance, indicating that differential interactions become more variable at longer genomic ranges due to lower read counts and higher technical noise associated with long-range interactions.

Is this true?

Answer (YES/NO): NO